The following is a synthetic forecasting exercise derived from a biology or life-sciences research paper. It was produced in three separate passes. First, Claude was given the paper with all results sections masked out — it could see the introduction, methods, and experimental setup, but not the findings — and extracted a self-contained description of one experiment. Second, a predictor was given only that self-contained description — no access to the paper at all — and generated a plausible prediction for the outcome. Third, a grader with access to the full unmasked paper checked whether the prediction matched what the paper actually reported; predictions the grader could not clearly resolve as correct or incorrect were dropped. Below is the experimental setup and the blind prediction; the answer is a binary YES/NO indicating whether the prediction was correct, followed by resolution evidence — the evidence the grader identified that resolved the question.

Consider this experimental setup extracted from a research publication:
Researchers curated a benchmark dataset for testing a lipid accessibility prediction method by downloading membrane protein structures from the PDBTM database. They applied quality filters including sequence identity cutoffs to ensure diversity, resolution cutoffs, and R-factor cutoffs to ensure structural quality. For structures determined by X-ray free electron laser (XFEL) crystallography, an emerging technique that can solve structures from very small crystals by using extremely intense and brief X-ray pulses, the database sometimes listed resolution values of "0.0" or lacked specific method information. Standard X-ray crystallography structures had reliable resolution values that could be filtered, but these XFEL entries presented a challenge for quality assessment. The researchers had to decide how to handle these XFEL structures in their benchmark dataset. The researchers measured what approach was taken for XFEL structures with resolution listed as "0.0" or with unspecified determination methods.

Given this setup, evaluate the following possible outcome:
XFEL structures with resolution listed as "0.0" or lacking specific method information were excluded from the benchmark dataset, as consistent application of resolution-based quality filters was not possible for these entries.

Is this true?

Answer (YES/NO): YES